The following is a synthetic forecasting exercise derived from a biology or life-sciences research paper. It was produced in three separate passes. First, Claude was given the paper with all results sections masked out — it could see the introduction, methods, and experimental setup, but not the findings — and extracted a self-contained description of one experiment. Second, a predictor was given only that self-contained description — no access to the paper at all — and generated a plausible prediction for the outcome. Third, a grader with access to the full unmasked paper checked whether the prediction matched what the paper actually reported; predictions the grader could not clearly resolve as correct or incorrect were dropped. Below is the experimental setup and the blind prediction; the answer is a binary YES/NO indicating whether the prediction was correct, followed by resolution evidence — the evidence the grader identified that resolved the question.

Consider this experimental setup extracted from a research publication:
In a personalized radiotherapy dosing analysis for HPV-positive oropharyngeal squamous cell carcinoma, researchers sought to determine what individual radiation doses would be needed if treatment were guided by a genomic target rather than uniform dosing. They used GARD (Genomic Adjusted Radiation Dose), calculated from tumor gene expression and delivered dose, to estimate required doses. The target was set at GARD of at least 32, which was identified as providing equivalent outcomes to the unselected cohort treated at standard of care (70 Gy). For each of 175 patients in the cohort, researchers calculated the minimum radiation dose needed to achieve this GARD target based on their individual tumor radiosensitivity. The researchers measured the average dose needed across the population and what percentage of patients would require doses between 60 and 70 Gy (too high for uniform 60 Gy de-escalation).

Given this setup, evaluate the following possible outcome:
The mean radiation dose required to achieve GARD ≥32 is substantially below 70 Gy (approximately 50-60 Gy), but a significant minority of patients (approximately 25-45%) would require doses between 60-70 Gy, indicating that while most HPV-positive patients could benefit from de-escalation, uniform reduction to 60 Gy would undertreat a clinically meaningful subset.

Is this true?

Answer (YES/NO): NO